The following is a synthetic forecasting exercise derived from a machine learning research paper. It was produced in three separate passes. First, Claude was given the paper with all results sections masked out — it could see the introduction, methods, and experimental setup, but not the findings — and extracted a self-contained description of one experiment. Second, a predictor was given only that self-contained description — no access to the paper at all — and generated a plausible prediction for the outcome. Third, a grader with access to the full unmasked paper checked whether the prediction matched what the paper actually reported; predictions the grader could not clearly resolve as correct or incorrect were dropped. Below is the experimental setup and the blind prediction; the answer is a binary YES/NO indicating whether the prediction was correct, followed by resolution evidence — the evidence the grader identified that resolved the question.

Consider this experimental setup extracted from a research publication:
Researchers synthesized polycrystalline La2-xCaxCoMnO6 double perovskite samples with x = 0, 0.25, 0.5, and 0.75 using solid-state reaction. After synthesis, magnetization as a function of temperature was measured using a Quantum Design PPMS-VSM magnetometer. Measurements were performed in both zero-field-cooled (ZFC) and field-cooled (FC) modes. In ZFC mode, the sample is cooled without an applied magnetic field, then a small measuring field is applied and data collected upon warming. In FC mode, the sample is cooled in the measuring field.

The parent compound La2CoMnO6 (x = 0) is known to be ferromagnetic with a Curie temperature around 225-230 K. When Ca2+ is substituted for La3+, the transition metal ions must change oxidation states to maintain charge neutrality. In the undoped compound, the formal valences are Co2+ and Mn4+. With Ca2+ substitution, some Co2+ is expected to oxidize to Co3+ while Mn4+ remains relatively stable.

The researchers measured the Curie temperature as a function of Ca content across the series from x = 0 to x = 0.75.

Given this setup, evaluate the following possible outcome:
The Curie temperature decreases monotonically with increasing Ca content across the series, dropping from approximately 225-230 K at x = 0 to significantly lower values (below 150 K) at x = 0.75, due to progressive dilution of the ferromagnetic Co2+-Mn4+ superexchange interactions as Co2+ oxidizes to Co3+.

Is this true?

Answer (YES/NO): NO